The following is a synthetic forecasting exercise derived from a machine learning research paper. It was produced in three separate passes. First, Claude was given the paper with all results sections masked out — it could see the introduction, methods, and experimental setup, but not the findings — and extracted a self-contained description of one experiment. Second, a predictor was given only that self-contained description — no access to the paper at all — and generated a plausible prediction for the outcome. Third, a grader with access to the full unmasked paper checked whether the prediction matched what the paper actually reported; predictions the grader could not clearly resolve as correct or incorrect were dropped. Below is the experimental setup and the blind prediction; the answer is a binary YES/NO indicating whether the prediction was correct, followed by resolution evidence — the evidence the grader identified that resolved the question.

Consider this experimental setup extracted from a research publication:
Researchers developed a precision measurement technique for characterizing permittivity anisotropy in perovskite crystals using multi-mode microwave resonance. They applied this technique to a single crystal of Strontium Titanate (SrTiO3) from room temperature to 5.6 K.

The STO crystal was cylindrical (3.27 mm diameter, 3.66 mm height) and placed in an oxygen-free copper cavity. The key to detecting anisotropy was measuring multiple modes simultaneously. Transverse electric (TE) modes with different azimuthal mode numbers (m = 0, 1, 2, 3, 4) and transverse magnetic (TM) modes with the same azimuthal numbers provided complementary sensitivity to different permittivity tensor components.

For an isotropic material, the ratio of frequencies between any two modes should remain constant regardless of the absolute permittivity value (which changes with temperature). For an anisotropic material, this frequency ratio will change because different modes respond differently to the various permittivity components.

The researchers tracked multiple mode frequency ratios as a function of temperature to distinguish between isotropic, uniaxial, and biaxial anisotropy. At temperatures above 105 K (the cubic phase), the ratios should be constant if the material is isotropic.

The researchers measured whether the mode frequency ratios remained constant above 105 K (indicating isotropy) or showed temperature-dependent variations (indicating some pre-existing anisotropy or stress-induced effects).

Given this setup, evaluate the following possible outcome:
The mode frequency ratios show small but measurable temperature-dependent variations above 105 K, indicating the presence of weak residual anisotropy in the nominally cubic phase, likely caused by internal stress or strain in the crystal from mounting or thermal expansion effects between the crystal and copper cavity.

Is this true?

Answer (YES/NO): NO